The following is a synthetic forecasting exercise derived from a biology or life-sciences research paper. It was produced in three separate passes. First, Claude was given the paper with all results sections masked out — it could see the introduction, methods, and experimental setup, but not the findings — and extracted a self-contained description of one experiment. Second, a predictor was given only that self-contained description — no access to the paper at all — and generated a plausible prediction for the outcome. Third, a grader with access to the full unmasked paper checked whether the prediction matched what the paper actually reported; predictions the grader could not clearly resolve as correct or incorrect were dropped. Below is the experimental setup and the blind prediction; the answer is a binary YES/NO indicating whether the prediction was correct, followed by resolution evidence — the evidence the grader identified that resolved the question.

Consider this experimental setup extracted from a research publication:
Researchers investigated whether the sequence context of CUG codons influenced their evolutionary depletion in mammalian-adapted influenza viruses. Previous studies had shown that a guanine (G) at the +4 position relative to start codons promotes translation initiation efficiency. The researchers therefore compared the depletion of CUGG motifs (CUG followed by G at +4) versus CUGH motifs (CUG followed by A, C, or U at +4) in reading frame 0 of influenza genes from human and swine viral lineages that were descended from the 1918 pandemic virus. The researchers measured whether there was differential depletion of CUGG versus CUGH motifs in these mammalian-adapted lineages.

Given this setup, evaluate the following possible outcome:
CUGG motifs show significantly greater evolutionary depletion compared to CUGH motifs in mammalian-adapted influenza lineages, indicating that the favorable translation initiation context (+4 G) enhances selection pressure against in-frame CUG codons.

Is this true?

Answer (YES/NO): YES